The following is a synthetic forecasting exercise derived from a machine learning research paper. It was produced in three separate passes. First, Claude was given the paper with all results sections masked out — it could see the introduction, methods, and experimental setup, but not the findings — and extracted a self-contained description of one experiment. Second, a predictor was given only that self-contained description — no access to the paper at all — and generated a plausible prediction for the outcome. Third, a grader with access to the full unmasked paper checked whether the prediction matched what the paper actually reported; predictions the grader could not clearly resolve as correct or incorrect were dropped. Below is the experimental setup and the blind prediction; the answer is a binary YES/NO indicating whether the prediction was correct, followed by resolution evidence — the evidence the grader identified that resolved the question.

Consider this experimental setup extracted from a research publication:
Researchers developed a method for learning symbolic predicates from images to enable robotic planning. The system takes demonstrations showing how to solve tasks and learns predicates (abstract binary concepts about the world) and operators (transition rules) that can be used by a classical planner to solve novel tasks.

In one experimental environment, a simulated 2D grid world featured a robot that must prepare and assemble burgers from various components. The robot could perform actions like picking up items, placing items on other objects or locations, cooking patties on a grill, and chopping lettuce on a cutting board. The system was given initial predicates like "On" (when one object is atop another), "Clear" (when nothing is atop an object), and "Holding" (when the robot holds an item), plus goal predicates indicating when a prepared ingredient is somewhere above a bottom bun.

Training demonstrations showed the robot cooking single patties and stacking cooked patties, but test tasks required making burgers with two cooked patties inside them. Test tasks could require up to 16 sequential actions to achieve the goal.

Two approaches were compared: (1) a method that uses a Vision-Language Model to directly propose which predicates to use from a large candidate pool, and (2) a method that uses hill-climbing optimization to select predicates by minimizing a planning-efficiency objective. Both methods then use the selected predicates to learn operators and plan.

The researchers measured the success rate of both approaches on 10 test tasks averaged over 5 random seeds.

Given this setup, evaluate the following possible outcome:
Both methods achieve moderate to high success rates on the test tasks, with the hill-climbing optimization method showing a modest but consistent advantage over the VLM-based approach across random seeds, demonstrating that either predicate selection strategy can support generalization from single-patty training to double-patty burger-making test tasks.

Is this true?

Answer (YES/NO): NO